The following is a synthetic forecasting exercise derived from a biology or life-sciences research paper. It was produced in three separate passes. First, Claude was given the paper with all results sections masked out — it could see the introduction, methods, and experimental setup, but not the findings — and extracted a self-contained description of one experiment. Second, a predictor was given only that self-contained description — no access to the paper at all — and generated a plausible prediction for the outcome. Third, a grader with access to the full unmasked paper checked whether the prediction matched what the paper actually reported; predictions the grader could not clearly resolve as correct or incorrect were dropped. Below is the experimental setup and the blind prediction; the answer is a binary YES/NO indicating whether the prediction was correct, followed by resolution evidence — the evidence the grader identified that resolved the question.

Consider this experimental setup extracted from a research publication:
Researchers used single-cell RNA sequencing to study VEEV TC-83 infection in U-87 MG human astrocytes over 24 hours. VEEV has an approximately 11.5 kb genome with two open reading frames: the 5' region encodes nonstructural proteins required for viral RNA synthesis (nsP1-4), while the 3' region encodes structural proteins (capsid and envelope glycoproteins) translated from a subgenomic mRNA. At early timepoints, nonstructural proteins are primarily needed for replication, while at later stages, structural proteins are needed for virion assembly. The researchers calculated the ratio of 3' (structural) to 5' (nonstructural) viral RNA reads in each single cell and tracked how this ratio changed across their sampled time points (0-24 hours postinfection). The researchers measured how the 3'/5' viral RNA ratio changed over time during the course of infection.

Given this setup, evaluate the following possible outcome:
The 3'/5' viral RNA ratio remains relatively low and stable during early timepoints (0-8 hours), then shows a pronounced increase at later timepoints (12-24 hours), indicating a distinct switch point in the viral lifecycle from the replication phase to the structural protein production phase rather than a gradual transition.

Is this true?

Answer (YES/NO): NO